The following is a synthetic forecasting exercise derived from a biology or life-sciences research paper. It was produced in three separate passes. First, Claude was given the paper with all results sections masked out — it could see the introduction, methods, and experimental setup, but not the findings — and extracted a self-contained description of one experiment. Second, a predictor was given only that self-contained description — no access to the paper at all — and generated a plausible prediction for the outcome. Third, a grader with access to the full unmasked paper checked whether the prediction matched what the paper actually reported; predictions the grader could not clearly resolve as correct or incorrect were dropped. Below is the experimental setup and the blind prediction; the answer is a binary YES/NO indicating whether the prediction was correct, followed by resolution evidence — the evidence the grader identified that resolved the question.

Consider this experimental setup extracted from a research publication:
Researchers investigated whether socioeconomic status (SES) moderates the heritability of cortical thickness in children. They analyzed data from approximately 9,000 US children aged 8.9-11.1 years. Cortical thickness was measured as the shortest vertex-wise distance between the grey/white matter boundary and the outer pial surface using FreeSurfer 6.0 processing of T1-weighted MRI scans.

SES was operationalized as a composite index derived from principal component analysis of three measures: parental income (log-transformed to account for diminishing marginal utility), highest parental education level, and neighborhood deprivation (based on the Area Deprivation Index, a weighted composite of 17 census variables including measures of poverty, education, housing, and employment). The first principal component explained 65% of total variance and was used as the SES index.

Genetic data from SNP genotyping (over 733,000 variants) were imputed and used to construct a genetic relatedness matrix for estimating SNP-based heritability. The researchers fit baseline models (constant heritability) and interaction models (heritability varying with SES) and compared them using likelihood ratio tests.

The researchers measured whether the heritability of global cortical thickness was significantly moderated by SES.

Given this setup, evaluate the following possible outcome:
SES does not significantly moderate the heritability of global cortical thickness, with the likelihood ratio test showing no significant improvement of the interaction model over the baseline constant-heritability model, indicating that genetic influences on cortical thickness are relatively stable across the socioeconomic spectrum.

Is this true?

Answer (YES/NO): YES